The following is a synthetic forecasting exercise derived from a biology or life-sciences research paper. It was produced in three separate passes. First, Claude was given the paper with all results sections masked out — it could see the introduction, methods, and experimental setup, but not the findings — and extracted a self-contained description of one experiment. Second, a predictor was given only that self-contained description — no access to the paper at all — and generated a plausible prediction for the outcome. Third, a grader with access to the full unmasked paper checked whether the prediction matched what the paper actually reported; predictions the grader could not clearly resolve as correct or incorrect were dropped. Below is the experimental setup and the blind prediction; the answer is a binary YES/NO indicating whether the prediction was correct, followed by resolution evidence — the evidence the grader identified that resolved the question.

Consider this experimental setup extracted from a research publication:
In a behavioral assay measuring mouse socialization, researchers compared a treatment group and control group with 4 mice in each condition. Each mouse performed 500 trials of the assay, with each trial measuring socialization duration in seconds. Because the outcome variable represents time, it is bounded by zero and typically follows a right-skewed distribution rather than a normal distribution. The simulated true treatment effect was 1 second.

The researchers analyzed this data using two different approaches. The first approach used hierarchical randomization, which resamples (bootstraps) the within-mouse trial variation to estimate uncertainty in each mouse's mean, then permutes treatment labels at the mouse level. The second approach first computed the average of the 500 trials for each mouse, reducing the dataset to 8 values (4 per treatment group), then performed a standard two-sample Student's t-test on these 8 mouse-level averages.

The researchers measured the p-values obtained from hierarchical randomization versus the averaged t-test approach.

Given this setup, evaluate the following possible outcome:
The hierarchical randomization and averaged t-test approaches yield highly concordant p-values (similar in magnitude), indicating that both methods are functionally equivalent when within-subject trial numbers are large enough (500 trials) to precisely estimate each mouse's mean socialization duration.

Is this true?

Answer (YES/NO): YES